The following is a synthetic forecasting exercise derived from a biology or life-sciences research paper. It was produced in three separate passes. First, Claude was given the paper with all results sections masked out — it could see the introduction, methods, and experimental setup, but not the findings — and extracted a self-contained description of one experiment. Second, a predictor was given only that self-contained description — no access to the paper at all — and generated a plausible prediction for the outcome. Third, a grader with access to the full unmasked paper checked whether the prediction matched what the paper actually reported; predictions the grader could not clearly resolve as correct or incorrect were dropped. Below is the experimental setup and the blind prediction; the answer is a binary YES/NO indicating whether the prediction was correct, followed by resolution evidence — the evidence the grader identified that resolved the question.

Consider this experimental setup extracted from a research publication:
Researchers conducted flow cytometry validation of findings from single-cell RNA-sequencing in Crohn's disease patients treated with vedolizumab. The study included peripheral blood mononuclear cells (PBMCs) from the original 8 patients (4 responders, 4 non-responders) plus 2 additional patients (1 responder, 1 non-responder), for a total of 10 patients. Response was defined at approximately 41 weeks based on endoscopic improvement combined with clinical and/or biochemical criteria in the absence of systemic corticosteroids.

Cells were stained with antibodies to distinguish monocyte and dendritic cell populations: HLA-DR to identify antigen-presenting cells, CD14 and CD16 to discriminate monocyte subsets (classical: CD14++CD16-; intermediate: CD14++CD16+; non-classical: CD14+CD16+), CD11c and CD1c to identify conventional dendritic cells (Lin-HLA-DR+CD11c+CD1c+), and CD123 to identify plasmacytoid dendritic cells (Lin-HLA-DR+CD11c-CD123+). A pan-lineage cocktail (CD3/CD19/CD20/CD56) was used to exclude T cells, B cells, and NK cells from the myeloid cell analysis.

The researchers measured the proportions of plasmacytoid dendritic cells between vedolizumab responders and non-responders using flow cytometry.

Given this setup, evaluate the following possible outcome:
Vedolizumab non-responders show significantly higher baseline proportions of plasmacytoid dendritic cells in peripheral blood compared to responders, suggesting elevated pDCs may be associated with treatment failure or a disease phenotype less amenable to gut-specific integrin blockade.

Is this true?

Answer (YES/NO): NO